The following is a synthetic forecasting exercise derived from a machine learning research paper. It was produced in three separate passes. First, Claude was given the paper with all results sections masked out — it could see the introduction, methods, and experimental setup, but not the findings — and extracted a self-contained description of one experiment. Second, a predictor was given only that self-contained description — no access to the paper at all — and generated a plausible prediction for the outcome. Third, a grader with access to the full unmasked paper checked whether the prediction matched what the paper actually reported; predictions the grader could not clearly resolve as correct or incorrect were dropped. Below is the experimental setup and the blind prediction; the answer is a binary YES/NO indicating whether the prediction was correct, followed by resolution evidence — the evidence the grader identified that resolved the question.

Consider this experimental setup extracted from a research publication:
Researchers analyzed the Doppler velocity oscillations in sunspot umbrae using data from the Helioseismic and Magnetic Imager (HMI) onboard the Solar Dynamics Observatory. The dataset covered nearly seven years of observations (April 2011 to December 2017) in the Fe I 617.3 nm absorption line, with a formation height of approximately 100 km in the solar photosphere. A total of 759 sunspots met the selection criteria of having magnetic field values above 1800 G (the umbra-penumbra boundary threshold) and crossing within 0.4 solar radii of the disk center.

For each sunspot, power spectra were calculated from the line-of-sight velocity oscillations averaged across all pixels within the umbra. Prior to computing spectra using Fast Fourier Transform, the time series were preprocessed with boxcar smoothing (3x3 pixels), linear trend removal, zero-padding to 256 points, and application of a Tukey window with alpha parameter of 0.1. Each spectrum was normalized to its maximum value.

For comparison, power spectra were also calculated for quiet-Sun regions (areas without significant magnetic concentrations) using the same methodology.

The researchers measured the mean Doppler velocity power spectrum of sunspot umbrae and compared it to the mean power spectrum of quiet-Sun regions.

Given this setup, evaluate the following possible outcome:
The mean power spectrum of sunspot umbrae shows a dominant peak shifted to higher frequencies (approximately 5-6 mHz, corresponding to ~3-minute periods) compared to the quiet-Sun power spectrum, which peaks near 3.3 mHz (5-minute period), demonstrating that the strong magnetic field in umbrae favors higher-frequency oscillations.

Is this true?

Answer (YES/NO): NO